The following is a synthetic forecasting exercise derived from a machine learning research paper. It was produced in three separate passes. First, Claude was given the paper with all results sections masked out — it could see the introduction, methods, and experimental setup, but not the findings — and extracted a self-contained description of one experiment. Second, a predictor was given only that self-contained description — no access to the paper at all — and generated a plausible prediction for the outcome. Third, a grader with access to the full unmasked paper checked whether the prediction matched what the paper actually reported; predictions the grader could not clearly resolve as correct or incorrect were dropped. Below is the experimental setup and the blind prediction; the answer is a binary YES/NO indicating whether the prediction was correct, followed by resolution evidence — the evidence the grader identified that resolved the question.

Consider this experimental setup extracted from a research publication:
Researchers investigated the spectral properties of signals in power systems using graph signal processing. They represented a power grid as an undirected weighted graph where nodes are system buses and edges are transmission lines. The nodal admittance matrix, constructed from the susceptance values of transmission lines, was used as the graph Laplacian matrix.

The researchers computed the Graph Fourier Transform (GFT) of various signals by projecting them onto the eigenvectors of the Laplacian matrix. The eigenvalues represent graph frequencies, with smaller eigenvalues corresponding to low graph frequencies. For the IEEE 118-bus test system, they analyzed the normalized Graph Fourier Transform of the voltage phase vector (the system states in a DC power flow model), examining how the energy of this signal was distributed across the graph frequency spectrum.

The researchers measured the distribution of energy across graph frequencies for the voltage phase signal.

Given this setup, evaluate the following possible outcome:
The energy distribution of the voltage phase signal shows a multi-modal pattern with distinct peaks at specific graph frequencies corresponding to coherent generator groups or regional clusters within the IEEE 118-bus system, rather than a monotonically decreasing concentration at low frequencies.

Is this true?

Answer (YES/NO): NO